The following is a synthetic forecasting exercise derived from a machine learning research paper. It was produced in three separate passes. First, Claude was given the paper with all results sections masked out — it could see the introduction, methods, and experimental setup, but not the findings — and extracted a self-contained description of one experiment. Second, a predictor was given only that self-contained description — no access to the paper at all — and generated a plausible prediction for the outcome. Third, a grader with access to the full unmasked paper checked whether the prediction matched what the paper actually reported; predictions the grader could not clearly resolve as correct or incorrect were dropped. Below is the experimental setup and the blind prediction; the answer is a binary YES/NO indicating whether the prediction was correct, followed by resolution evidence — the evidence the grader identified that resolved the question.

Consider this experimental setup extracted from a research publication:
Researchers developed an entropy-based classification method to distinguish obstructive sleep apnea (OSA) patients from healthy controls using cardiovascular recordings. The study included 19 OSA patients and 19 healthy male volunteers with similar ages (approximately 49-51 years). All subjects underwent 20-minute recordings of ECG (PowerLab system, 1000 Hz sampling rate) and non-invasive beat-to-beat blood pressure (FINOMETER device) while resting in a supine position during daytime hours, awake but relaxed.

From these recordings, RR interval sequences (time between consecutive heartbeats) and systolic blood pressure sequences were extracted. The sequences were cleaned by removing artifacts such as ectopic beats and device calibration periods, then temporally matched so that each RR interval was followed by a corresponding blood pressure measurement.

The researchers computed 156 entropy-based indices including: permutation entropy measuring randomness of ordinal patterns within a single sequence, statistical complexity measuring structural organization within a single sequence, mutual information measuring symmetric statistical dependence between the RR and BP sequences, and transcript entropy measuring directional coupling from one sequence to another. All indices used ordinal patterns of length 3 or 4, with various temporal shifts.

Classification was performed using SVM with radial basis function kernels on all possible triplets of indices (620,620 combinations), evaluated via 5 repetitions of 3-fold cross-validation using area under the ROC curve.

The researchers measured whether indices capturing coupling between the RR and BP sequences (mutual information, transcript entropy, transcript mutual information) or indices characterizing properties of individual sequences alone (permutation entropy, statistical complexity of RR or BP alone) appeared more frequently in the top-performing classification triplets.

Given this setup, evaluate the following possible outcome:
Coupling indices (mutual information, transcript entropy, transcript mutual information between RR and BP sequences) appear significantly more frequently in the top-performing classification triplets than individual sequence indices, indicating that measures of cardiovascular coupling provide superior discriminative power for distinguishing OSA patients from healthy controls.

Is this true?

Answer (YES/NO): YES